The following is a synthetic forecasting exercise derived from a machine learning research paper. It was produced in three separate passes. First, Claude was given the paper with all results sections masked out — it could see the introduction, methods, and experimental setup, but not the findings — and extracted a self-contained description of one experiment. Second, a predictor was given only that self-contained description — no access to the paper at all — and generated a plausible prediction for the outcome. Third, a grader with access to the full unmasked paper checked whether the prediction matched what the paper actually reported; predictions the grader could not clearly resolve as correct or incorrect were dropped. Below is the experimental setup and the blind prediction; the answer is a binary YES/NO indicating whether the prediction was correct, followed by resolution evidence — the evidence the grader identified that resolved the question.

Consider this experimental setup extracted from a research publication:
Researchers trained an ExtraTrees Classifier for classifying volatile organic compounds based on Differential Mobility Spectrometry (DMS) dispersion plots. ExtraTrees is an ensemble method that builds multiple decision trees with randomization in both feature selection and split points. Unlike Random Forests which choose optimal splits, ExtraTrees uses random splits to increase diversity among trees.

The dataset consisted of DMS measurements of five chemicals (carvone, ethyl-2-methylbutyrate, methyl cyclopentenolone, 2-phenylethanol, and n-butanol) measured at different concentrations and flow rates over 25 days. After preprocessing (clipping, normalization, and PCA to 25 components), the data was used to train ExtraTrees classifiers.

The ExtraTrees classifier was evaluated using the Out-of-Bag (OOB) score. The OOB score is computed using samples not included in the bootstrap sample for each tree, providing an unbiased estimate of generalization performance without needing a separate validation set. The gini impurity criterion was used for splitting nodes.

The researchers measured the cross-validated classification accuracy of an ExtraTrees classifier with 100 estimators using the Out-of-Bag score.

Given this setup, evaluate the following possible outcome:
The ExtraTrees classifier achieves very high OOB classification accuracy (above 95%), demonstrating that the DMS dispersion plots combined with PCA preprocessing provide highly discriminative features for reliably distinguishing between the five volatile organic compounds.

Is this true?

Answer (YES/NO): NO